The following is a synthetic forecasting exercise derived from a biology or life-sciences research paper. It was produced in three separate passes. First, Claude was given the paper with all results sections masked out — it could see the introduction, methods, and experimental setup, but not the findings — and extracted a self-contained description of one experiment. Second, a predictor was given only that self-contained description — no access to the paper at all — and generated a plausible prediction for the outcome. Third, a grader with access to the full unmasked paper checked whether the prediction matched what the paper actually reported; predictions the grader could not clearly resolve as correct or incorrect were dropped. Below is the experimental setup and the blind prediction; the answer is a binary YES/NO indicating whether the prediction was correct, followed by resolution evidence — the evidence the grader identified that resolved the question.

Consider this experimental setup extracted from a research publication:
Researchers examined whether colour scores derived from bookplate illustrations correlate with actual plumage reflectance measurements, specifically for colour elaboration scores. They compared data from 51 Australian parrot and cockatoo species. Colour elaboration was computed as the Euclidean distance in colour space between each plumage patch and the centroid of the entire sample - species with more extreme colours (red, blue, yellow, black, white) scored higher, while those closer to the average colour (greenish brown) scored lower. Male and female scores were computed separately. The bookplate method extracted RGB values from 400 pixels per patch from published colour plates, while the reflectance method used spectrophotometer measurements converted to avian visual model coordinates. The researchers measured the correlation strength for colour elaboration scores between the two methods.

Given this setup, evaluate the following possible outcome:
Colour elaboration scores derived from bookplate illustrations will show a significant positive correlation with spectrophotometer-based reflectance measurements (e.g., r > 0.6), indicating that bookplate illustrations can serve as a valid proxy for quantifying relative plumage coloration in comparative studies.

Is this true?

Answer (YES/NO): NO